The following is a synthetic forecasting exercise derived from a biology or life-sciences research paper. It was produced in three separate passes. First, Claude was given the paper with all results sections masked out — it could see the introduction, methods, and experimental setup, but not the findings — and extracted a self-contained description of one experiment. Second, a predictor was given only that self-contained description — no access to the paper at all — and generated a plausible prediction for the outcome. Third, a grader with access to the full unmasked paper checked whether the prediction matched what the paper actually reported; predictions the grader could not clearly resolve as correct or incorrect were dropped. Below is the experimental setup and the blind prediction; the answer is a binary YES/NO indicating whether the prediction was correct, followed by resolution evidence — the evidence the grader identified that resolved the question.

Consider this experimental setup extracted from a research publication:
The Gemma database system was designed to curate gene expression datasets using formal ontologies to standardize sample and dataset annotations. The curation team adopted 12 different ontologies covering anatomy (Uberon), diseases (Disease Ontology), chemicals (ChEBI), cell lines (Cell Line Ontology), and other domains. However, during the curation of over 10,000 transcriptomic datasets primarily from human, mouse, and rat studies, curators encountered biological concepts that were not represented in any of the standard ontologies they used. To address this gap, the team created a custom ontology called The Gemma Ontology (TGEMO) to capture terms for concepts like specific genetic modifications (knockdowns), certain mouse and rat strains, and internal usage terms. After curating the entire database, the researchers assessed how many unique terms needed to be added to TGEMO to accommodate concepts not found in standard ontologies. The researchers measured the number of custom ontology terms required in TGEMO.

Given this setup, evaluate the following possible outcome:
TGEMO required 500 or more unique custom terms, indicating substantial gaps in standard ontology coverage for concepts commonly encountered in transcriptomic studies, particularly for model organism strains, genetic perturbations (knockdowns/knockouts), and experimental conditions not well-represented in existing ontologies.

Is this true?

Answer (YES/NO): NO